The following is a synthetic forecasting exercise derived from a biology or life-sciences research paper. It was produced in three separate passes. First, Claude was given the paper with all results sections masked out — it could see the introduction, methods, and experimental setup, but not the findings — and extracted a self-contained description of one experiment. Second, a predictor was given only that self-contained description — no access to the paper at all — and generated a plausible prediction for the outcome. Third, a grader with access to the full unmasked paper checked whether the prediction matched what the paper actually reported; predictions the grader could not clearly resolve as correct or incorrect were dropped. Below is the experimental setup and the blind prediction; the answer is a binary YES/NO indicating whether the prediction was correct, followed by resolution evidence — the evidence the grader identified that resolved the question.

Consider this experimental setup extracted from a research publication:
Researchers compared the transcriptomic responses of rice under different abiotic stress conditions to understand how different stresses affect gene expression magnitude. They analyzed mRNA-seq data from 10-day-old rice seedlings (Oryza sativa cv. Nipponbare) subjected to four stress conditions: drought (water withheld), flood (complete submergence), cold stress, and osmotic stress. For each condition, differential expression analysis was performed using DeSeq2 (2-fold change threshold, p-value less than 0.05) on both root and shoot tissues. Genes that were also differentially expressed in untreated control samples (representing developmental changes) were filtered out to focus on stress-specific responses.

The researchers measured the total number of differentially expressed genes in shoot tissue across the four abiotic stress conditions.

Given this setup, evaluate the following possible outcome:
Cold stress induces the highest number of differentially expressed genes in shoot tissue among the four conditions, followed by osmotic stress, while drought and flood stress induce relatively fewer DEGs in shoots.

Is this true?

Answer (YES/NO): NO